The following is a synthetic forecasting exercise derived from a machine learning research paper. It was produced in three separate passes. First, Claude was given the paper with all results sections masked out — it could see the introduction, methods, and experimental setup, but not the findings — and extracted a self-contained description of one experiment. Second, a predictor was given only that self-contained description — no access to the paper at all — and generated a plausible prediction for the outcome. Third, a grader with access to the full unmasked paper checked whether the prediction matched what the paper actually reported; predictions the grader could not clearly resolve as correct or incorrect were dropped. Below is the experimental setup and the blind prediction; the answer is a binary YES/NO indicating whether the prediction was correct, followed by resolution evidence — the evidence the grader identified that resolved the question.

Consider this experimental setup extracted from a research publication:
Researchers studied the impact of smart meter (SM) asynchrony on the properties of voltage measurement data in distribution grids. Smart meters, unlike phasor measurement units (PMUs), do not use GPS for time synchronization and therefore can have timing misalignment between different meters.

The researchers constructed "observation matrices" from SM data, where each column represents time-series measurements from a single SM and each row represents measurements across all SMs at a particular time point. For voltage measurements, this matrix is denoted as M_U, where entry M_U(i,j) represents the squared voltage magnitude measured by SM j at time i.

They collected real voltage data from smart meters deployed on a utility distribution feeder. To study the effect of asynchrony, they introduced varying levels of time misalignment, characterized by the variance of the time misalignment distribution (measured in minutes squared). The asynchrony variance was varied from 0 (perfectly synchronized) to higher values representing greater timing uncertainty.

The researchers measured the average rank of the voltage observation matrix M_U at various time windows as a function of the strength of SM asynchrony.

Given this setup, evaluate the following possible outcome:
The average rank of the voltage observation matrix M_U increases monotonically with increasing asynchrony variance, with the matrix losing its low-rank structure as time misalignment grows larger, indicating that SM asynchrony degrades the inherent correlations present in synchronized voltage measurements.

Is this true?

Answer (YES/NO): YES